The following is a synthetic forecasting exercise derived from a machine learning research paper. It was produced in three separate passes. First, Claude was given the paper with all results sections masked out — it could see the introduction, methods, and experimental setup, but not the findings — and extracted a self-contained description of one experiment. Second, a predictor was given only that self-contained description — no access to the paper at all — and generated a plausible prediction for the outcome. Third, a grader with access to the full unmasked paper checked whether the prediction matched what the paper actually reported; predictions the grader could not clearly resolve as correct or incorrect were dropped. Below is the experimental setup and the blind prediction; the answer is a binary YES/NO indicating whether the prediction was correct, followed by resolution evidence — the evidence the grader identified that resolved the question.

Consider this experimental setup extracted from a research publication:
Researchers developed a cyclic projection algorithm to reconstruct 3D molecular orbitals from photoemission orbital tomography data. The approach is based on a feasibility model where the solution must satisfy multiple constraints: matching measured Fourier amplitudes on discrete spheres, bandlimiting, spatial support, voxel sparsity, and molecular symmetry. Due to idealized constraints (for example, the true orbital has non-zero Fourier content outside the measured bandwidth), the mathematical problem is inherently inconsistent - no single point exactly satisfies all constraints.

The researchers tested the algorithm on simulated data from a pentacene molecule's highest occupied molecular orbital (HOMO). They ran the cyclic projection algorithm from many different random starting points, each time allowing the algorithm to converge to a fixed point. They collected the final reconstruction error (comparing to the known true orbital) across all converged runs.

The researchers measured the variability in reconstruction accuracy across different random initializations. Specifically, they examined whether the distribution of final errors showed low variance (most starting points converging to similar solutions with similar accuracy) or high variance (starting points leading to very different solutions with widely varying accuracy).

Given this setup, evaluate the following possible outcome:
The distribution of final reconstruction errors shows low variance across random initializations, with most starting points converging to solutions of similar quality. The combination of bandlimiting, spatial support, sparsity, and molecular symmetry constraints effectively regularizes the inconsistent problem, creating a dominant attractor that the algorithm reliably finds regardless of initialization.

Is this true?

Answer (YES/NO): NO